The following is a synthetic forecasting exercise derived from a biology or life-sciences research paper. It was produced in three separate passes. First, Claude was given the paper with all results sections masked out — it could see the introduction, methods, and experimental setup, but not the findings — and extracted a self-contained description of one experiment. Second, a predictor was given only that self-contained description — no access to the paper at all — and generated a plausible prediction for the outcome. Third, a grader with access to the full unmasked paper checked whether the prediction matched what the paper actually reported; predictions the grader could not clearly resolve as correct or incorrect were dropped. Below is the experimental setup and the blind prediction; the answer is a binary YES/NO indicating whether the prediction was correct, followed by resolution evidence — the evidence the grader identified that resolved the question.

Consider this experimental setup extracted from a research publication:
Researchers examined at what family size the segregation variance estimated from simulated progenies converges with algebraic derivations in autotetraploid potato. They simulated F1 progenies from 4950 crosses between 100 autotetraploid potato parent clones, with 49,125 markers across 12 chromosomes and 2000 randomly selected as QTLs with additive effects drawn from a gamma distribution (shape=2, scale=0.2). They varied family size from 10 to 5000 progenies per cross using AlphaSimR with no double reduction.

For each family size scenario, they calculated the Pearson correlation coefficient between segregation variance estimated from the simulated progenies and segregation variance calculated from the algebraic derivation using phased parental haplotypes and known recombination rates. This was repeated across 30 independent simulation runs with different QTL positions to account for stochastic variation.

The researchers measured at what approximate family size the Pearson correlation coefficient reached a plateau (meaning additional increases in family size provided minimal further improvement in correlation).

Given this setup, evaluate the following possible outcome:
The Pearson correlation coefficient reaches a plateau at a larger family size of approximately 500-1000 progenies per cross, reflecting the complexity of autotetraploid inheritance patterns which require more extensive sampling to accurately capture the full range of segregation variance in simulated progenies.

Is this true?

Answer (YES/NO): YES